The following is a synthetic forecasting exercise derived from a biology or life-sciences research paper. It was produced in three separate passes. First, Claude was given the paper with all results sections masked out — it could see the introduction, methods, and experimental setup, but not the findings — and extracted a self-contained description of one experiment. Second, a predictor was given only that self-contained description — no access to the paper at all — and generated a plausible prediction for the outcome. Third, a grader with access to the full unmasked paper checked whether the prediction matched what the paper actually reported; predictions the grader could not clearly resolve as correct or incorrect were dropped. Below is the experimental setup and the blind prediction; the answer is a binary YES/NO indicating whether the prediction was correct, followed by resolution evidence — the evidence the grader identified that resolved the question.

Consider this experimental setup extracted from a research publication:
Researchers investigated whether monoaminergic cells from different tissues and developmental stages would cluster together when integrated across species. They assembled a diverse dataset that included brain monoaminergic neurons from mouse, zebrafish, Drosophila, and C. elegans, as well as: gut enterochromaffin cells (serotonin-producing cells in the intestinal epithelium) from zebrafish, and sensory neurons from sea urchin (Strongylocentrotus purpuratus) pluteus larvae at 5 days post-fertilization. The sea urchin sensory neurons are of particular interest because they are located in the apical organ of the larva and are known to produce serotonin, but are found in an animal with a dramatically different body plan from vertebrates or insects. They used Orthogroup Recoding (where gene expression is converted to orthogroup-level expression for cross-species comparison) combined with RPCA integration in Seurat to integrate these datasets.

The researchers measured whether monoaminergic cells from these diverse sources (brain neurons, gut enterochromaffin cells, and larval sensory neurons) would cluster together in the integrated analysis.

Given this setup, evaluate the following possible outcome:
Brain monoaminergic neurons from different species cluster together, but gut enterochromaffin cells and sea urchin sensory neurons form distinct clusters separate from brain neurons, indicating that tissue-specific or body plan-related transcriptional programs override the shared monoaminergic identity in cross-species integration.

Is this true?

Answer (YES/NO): NO